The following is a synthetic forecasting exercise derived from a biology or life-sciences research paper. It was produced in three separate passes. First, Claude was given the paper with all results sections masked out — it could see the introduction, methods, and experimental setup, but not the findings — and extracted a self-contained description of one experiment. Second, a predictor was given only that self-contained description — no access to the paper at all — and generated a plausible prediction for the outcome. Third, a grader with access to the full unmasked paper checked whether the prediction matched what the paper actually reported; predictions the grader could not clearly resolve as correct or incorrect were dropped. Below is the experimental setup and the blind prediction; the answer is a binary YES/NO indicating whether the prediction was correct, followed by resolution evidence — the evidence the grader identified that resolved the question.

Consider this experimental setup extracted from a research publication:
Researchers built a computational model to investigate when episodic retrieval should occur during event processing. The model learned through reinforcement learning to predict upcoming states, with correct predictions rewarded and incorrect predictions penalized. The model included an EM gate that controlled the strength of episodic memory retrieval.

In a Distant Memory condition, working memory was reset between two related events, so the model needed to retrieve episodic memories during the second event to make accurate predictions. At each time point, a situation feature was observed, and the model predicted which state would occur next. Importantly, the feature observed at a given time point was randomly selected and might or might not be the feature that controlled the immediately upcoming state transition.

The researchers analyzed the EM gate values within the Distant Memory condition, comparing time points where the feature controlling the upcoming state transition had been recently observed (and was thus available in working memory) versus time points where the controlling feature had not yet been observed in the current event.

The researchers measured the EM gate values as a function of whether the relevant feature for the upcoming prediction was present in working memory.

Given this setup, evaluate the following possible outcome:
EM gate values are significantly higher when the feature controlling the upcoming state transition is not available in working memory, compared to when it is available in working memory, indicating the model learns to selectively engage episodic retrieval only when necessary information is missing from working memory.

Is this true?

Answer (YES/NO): YES